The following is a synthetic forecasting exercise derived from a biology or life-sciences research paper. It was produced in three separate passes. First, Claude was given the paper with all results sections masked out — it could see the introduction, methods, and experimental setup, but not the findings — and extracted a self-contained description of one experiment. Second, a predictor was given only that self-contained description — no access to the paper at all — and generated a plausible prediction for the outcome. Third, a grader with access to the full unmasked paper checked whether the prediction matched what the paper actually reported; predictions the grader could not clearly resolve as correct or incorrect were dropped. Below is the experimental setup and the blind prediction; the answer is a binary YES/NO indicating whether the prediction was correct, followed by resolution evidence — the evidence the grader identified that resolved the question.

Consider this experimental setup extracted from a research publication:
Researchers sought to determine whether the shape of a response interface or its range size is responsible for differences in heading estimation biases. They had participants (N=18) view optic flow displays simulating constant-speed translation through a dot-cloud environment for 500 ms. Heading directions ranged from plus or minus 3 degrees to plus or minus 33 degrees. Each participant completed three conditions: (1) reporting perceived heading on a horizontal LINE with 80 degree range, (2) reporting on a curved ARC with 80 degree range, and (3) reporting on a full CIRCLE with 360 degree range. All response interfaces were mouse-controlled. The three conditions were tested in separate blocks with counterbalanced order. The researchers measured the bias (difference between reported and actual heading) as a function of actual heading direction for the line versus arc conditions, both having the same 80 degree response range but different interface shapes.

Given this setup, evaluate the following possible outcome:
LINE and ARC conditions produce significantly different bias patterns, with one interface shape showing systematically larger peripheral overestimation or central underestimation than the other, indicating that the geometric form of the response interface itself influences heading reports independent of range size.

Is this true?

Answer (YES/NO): NO